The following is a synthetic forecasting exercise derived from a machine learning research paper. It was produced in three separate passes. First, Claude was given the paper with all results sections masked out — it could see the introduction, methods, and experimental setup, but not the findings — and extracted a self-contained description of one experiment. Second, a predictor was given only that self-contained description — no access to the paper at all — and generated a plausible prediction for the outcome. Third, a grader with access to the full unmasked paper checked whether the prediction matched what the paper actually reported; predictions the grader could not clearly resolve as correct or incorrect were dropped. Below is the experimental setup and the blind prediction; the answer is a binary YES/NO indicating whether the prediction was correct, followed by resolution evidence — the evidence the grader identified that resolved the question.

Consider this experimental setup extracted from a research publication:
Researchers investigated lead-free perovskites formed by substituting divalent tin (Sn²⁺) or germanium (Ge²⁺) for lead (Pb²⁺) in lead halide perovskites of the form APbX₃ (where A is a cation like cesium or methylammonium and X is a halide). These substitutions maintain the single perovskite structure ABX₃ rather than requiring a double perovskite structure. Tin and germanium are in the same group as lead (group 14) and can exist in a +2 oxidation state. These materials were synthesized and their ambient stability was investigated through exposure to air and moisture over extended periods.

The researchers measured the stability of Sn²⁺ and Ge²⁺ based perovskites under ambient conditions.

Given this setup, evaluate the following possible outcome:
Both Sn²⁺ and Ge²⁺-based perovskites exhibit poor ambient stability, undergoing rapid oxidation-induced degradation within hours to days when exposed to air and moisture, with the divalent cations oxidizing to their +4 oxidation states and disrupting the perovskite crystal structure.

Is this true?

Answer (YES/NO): YES